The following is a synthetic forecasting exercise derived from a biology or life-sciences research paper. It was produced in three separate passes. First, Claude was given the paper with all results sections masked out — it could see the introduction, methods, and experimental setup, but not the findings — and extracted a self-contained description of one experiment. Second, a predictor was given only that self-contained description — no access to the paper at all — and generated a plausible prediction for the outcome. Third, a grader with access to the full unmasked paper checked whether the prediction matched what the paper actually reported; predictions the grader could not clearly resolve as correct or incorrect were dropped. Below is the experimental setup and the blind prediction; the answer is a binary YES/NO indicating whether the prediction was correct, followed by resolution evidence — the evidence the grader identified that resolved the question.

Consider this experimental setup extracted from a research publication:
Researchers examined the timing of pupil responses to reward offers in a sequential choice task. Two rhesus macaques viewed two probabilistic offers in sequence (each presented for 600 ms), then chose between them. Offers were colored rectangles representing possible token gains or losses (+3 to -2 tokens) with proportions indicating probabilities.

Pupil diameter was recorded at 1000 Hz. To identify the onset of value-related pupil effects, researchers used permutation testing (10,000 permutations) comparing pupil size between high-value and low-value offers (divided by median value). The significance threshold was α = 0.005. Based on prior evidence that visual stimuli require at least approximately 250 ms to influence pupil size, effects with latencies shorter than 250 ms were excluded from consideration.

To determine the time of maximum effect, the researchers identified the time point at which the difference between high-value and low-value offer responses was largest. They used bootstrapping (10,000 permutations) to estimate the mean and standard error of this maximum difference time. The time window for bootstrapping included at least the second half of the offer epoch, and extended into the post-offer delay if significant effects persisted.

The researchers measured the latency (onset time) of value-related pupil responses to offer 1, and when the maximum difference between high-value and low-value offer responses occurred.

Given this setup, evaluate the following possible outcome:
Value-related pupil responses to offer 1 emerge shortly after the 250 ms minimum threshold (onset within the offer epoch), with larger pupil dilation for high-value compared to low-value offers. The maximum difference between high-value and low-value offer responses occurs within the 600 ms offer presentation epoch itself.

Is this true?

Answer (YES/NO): NO